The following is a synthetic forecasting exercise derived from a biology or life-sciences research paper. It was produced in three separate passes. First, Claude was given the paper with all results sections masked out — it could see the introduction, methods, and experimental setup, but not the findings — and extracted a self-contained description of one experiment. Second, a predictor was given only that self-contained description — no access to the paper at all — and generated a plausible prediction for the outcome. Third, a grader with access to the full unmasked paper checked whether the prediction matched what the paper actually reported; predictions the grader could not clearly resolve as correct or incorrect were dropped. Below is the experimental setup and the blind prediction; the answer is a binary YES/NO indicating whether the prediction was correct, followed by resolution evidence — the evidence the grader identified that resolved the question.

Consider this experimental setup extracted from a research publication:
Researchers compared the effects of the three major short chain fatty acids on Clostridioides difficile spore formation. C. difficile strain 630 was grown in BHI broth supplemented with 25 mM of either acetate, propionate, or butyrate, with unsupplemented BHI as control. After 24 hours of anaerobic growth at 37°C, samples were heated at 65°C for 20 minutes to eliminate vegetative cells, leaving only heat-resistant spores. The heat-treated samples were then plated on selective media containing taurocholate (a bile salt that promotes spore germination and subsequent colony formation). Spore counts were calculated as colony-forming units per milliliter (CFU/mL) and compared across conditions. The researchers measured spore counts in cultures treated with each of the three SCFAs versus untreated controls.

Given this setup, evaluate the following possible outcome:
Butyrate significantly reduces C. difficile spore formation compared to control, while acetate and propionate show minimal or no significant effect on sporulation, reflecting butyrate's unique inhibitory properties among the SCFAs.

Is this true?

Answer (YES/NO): NO